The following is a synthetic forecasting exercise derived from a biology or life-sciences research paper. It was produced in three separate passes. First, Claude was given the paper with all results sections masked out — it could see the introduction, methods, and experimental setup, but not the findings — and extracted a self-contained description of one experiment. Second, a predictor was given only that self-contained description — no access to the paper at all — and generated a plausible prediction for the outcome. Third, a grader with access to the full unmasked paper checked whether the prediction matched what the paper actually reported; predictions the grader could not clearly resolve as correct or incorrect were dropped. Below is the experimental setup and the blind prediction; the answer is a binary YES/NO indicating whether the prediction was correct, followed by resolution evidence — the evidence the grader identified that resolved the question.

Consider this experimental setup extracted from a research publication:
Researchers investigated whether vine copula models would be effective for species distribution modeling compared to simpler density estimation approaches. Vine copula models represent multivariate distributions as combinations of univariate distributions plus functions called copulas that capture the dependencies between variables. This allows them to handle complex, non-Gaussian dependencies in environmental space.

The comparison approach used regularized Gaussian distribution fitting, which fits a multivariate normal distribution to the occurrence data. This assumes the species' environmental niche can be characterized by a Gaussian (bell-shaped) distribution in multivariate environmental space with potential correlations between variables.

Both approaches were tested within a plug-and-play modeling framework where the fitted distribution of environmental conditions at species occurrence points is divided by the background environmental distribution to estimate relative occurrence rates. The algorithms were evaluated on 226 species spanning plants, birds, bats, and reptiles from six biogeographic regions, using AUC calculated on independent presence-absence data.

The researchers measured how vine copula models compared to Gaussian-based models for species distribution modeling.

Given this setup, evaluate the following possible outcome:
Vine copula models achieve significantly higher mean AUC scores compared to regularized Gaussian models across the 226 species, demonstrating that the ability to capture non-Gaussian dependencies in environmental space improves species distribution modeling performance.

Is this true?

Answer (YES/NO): NO